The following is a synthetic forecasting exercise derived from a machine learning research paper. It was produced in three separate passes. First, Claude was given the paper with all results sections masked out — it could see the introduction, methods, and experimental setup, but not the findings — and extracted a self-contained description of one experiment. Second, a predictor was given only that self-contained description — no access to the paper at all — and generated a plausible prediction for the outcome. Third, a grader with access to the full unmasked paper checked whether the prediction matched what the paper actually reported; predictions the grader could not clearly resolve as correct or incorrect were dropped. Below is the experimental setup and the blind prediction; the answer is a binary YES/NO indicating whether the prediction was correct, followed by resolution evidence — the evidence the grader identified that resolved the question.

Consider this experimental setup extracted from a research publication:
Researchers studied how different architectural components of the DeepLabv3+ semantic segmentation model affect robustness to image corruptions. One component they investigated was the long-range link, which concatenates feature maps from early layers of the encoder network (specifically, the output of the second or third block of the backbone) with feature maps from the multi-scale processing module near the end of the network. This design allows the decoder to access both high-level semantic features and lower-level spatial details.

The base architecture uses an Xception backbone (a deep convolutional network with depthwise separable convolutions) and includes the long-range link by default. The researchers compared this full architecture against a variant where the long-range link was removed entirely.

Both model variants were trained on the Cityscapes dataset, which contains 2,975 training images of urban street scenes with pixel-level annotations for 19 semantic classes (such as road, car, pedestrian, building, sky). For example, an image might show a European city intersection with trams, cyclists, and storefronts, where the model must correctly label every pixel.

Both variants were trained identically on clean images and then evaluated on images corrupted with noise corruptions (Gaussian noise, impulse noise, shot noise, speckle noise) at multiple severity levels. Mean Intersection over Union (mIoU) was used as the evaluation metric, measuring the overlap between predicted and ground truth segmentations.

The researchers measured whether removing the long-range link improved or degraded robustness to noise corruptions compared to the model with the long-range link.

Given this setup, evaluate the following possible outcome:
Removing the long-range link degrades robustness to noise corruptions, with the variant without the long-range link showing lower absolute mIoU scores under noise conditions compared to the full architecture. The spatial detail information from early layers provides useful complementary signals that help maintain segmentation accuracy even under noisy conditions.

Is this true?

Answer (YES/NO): YES